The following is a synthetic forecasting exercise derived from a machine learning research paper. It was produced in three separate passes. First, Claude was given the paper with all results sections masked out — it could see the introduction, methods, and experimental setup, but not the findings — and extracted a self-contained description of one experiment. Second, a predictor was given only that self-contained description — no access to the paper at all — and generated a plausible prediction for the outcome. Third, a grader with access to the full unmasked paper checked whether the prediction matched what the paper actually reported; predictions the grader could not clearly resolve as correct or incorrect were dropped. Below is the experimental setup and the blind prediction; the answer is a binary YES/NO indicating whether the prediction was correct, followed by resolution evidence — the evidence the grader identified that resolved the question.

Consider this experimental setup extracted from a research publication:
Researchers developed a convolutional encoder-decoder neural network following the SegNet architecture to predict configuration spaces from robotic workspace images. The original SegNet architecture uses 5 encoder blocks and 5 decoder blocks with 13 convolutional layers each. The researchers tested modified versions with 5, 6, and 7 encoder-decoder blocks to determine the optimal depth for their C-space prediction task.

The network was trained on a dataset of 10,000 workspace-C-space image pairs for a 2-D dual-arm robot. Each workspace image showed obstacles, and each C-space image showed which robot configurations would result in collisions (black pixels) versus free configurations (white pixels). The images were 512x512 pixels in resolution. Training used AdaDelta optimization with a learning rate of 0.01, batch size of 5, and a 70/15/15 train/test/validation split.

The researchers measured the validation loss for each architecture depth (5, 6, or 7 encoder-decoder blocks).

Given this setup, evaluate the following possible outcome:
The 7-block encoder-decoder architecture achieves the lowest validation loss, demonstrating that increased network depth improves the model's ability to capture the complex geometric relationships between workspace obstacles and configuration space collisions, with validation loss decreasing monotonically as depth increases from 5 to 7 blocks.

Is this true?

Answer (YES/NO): NO